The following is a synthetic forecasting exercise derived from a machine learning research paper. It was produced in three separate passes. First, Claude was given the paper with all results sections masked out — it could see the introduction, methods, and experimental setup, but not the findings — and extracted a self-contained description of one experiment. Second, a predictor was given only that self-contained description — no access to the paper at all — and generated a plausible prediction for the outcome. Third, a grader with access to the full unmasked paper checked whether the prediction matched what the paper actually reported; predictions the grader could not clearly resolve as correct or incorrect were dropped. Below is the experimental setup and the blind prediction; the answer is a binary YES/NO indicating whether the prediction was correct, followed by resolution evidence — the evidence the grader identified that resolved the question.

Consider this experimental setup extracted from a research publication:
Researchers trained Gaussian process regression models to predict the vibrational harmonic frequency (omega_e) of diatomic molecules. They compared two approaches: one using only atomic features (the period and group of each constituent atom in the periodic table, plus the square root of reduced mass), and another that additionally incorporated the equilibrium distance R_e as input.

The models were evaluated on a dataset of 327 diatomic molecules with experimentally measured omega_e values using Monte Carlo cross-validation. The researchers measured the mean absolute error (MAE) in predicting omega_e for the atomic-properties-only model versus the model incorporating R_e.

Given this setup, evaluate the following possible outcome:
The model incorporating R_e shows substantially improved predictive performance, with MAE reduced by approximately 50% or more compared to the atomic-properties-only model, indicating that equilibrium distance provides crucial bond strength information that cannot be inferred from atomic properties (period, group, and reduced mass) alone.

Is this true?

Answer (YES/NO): NO